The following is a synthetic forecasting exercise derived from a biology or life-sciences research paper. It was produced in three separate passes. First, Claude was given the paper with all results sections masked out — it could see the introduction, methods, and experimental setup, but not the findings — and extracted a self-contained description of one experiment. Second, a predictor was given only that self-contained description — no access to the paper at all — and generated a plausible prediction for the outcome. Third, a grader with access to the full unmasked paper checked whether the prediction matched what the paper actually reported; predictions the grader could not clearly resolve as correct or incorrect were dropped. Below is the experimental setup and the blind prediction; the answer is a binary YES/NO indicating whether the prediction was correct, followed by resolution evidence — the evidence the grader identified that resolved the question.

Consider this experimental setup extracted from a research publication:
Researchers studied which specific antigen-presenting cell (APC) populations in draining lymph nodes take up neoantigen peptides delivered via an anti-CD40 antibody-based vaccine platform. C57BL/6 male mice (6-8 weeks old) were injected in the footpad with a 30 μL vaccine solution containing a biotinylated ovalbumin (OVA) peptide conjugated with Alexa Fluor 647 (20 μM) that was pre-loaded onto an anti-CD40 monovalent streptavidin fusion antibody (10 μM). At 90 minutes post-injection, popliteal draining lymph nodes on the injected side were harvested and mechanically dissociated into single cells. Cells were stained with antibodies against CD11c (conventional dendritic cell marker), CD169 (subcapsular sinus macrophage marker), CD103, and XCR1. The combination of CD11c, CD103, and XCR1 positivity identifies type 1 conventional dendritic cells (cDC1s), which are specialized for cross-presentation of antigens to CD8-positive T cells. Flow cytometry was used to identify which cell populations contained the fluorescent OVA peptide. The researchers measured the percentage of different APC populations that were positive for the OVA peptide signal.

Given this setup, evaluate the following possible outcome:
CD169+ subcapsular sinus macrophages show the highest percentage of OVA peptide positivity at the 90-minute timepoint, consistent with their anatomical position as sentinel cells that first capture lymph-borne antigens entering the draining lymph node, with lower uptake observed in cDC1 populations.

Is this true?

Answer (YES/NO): YES